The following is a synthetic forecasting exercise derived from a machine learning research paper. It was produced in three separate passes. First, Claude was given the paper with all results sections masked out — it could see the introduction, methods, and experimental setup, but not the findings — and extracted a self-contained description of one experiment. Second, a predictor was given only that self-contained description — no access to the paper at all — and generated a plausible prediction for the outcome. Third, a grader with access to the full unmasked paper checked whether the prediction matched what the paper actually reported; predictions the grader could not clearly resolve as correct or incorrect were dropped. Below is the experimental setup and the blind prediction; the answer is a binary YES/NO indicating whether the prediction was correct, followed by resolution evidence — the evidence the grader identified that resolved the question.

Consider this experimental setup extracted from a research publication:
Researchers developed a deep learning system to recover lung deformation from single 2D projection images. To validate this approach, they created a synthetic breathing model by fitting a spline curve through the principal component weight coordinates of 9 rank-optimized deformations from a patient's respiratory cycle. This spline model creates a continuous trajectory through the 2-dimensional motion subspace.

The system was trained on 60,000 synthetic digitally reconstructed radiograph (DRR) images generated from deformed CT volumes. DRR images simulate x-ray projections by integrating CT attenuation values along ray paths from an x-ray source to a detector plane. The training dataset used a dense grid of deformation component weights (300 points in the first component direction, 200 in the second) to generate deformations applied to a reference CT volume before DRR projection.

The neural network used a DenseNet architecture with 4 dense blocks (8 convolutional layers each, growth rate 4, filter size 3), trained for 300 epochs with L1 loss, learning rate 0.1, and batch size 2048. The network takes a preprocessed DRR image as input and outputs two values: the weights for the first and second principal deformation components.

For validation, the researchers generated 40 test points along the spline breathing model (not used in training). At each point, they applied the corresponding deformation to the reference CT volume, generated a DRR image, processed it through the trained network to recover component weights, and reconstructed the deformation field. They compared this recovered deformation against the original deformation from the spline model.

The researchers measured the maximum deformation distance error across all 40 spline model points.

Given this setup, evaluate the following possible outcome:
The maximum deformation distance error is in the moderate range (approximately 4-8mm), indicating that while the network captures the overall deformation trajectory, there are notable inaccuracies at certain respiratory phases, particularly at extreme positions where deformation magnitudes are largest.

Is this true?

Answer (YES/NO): NO